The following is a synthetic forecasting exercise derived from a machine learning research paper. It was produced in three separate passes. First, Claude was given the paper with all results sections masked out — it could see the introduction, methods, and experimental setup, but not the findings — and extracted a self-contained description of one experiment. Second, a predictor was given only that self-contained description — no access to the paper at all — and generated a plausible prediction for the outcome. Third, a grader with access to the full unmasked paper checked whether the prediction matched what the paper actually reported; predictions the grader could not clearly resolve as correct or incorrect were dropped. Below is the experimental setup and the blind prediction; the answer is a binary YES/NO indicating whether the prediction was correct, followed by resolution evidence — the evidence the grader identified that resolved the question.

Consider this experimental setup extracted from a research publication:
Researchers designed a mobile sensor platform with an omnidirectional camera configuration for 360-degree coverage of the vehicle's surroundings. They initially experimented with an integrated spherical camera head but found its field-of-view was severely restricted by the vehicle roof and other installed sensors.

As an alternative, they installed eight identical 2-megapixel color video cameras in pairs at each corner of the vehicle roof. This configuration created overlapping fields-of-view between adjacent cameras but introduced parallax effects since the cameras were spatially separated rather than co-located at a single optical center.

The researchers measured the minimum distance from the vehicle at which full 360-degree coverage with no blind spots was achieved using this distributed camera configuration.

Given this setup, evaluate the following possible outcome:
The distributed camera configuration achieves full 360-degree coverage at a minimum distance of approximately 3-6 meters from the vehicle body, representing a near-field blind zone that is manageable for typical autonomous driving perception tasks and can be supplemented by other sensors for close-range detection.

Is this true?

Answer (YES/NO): NO